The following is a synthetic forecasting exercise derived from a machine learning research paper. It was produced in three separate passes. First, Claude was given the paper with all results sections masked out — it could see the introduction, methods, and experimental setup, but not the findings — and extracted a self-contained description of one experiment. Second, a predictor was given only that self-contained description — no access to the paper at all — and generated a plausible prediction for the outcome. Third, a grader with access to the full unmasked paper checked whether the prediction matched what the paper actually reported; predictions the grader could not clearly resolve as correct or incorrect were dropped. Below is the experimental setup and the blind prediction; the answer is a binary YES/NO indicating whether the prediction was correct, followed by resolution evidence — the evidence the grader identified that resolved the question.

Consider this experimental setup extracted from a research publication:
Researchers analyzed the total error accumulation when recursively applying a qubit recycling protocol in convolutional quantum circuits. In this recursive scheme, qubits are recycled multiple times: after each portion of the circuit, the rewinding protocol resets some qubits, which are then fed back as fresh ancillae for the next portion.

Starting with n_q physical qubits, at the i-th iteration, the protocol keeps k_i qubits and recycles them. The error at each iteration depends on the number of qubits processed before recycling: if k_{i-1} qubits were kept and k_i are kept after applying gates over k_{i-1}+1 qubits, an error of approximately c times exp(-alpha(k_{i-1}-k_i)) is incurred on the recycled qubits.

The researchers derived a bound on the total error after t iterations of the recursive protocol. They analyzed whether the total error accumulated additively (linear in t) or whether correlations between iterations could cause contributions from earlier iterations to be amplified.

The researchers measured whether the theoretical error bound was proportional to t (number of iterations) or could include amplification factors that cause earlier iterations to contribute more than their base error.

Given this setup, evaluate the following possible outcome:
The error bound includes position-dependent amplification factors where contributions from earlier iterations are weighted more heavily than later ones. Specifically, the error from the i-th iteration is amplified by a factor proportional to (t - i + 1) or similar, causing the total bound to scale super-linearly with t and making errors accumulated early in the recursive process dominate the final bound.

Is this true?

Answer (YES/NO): YES